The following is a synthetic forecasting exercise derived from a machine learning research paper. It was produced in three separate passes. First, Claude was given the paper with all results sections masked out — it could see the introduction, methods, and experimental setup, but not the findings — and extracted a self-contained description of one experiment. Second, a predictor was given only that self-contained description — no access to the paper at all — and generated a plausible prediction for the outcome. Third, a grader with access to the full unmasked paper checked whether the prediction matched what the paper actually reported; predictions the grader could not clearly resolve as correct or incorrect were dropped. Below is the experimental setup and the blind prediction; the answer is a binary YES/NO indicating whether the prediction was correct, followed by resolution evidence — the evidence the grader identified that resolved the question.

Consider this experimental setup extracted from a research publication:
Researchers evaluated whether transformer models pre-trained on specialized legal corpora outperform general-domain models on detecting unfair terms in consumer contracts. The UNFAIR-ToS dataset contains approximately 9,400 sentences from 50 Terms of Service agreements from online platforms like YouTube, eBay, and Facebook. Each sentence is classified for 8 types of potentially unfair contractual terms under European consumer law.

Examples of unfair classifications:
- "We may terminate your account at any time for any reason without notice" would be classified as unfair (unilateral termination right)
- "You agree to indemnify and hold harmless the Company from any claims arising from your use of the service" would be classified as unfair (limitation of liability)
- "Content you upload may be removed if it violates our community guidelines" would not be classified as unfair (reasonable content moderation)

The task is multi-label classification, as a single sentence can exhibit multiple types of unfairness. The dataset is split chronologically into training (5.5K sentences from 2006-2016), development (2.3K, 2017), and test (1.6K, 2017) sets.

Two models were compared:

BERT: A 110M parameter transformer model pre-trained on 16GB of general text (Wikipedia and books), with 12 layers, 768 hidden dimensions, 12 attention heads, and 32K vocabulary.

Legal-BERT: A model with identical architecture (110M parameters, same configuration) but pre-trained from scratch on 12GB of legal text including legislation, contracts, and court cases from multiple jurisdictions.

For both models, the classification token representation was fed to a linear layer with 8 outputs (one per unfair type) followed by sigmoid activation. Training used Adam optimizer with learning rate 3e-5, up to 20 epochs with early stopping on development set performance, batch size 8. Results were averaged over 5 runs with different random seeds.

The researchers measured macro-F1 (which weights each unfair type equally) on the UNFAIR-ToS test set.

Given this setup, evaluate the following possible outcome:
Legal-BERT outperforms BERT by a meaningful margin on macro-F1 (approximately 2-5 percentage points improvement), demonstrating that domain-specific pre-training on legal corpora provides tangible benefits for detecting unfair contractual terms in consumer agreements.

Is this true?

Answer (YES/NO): YES